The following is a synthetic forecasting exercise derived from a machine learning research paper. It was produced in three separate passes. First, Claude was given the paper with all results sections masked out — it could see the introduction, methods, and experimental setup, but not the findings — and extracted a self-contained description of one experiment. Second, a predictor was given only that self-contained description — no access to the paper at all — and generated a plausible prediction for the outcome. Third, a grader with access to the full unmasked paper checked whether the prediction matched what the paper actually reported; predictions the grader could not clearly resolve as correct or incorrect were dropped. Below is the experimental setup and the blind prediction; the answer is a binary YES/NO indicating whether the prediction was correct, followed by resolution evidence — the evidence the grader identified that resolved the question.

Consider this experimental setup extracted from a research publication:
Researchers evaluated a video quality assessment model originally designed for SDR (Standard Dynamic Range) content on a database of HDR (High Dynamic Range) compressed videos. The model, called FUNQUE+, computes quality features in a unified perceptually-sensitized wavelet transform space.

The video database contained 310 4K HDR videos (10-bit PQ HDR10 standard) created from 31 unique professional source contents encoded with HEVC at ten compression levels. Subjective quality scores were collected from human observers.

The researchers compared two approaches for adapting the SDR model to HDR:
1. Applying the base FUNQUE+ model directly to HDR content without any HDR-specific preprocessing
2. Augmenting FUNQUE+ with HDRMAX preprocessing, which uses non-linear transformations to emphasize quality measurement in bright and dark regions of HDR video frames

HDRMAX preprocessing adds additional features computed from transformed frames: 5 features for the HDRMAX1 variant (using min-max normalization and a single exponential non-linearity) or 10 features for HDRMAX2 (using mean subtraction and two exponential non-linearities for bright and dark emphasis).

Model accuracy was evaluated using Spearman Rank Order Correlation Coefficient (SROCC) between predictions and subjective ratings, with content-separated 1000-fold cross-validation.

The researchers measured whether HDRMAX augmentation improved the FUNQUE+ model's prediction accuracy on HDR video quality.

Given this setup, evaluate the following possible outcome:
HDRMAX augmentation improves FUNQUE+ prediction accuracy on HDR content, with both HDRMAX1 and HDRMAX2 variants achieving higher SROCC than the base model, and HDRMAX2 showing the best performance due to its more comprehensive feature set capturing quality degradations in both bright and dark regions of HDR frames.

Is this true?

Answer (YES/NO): NO